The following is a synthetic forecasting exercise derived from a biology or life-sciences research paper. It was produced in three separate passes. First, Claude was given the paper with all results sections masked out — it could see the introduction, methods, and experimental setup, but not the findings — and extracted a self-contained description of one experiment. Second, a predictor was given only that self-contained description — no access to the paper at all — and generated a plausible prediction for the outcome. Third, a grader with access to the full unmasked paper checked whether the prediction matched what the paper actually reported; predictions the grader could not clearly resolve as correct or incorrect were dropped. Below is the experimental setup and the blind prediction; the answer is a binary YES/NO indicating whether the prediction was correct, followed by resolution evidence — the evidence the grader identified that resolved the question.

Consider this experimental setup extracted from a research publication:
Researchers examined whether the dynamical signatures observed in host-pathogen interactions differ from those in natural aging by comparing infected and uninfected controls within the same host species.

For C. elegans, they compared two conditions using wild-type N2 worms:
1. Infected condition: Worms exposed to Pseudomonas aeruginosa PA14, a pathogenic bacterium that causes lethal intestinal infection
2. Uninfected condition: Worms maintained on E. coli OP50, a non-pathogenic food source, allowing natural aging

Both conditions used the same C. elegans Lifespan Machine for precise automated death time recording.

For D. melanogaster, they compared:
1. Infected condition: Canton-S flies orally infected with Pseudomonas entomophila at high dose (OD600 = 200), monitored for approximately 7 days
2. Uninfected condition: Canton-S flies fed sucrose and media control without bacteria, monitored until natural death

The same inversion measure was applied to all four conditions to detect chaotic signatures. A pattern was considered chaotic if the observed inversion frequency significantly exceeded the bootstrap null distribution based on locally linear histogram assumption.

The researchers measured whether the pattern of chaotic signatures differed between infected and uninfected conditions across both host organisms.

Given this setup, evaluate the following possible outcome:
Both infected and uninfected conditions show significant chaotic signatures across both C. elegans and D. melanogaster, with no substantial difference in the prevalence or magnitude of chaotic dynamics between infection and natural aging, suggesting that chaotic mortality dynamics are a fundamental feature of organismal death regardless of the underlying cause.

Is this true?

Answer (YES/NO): NO